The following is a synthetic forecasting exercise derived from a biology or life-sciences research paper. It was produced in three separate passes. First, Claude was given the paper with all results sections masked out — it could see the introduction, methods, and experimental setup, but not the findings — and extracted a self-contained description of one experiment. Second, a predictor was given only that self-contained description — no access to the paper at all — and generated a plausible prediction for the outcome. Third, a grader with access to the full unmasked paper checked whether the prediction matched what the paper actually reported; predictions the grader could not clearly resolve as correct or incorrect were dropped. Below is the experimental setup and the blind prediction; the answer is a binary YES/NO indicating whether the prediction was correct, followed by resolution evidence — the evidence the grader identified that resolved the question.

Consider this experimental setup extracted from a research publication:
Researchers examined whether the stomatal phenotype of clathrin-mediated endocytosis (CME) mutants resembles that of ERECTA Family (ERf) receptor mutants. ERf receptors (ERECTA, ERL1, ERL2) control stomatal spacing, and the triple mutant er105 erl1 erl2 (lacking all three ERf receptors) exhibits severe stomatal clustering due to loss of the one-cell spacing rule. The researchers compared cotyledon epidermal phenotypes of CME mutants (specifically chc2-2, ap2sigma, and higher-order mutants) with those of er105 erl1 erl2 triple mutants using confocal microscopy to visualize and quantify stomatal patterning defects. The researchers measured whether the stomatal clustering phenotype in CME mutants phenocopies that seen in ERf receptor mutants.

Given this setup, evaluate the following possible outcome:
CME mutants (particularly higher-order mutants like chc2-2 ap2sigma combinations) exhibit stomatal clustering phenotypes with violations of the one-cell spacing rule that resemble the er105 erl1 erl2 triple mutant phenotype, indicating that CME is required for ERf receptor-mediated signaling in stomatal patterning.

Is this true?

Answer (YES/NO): YES